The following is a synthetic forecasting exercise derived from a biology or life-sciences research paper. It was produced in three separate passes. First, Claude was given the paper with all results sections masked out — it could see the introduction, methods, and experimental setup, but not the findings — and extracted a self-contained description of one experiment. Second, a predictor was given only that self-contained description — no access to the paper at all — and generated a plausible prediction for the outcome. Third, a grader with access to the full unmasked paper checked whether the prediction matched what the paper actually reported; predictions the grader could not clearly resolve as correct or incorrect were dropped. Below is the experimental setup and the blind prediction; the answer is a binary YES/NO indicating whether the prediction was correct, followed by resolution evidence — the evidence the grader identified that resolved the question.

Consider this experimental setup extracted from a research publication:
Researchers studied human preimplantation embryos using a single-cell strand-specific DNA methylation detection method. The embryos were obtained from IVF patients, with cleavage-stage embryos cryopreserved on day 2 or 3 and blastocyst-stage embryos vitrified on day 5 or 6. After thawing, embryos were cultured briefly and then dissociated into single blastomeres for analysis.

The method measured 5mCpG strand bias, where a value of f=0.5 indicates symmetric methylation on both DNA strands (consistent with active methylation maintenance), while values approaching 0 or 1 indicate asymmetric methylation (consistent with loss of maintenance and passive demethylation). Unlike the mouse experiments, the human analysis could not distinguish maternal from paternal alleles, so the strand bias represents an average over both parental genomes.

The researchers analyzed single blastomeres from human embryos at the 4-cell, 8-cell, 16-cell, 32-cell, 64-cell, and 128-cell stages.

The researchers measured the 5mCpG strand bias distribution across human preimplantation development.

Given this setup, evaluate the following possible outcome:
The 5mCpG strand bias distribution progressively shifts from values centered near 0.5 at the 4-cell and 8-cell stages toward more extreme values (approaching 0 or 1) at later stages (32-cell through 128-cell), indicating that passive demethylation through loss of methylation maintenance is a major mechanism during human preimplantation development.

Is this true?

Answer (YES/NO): NO